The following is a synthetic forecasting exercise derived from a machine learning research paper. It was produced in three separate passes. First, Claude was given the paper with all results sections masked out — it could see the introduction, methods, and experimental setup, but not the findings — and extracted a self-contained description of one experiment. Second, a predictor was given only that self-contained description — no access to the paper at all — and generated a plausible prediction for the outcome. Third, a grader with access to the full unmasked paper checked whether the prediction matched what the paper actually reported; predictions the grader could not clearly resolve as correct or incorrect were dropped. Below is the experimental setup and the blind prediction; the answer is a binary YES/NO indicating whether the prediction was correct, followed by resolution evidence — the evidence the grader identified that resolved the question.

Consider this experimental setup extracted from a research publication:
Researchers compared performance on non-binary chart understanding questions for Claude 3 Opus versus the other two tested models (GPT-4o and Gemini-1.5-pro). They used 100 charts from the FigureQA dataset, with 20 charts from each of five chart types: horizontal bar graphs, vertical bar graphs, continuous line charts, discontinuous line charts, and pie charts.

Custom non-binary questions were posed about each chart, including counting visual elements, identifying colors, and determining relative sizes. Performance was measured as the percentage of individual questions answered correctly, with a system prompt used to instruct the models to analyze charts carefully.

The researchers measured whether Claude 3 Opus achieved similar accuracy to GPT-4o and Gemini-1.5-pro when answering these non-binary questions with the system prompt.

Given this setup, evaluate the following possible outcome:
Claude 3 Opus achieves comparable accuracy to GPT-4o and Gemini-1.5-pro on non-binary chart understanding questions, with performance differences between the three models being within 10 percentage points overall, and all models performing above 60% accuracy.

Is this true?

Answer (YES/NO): NO